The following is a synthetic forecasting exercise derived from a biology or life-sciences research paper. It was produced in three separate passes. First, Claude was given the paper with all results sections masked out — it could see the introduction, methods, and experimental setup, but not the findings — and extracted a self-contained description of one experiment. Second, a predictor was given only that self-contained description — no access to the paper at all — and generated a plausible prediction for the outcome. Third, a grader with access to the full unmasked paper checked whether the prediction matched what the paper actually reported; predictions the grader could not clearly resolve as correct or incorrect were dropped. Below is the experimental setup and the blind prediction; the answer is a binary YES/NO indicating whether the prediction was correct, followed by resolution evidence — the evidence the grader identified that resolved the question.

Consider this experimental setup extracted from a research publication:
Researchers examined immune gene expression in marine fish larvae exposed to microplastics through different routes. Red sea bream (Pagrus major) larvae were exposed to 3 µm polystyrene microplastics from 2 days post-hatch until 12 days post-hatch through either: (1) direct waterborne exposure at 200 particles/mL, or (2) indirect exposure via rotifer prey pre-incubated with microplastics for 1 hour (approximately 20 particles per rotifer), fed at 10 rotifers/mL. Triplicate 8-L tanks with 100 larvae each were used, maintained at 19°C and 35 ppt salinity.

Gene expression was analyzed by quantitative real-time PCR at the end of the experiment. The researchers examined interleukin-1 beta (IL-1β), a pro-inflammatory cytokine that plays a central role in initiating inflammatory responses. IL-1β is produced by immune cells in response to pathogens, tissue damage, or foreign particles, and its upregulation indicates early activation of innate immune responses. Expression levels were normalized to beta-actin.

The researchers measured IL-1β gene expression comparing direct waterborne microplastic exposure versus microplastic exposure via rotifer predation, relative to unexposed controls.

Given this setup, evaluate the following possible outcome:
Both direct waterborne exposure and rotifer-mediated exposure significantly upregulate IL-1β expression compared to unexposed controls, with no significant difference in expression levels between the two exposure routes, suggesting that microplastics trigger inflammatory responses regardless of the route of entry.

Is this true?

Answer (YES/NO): NO